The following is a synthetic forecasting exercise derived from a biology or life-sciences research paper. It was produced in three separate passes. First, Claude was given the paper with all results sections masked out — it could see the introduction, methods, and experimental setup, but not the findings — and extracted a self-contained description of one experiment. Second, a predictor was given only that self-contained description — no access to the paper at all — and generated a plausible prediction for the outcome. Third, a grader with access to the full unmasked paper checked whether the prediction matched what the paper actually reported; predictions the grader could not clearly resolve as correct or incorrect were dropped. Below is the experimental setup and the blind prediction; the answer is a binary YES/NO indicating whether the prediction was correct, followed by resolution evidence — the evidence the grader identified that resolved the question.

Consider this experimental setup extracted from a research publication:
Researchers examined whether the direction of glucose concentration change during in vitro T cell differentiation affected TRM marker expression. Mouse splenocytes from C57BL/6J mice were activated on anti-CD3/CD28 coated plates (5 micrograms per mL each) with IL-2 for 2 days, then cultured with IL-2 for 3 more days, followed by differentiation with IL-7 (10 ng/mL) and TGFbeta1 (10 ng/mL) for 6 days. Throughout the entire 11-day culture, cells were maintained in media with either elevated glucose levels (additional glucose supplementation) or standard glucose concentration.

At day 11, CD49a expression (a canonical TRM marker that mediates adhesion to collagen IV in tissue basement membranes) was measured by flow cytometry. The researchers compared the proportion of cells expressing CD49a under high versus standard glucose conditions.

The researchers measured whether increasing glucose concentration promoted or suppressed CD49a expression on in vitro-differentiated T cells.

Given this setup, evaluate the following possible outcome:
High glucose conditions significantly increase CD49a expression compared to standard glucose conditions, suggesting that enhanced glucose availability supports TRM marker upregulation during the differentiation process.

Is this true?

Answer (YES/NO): NO